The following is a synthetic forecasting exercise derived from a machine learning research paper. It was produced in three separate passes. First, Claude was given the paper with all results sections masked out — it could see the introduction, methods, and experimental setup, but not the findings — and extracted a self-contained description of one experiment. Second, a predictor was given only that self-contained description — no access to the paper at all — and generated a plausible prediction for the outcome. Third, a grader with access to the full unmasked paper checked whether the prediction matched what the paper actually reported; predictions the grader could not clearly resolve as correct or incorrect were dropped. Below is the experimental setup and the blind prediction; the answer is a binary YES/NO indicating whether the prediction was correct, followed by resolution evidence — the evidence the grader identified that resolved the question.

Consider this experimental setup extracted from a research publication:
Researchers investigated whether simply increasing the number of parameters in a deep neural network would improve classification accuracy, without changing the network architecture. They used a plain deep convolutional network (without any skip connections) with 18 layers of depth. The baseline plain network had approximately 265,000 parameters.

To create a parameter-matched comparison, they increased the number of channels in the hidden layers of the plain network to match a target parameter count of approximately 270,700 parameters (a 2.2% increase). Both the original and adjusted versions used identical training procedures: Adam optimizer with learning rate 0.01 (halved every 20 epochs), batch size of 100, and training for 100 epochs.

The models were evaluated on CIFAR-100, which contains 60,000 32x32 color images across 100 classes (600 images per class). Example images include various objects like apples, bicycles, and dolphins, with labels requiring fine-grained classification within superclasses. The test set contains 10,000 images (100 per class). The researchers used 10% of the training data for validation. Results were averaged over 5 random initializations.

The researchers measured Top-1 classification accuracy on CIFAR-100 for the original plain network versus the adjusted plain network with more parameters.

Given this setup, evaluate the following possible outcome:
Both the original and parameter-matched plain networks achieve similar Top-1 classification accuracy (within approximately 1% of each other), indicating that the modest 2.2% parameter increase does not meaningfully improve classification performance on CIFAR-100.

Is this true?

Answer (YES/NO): YES